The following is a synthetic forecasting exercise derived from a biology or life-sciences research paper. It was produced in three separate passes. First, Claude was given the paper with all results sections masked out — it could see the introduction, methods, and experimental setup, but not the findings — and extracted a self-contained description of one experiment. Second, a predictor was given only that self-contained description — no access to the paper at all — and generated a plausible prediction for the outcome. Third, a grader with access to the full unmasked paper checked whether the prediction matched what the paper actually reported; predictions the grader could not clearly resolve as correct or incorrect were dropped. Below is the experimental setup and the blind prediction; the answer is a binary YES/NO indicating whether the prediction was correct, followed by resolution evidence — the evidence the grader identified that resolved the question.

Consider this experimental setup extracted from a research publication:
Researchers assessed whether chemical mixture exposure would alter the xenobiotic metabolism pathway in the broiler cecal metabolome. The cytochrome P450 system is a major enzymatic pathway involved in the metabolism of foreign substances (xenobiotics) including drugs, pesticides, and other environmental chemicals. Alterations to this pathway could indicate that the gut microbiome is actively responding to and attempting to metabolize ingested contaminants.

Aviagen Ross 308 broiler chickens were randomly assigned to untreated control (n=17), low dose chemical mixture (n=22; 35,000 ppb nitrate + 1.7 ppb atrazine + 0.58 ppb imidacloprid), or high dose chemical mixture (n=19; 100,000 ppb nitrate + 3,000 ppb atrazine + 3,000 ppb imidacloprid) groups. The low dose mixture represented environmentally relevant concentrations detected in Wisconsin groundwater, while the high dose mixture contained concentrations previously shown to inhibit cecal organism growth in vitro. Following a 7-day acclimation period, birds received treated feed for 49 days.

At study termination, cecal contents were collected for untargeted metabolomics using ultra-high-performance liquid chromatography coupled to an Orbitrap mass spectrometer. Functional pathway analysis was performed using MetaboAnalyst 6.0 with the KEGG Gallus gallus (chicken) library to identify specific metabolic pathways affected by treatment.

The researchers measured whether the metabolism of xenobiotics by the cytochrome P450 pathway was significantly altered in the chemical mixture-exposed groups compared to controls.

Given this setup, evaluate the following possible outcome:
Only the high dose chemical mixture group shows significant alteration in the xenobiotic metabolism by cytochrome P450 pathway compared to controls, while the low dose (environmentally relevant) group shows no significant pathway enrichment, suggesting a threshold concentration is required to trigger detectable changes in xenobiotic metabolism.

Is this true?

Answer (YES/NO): NO